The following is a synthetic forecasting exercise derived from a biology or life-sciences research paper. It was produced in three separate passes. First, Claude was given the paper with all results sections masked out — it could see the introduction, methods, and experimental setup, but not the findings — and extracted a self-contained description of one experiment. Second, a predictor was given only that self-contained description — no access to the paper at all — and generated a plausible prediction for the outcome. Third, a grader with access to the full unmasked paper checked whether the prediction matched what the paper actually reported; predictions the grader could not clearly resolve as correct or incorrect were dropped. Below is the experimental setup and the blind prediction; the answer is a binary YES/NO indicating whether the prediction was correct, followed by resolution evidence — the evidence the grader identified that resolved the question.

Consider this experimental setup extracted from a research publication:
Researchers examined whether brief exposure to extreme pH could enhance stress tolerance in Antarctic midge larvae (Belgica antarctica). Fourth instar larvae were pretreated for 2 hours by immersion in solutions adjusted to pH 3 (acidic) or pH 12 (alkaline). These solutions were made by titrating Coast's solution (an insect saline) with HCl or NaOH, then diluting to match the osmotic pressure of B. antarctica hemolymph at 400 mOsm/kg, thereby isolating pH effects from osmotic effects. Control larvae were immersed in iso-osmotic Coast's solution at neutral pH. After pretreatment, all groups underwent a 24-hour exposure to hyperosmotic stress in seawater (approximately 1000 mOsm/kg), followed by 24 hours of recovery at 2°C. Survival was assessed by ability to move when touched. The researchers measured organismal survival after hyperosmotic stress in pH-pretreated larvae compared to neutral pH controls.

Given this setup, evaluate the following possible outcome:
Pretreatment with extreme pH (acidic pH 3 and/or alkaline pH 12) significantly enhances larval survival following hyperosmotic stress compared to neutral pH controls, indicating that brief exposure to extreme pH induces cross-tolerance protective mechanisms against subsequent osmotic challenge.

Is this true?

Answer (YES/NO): NO